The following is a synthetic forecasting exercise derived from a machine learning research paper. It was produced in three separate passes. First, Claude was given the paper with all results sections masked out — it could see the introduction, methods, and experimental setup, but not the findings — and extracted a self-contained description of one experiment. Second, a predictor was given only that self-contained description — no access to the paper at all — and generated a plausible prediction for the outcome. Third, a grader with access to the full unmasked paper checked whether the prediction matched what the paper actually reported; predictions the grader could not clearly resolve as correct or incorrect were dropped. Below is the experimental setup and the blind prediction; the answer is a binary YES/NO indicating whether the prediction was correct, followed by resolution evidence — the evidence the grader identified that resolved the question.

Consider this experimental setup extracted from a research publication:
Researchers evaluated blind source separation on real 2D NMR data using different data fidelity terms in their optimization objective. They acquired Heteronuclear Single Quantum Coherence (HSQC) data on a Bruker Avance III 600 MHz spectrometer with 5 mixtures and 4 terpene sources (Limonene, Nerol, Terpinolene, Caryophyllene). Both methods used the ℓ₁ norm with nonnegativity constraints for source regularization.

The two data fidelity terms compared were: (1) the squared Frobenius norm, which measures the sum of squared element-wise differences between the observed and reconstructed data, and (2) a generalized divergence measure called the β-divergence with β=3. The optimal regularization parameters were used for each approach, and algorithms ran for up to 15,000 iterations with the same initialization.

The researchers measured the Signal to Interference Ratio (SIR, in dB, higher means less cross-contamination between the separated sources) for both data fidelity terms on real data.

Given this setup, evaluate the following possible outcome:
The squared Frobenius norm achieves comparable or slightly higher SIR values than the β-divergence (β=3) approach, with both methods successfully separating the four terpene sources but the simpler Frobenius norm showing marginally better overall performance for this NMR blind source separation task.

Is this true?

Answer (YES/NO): NO